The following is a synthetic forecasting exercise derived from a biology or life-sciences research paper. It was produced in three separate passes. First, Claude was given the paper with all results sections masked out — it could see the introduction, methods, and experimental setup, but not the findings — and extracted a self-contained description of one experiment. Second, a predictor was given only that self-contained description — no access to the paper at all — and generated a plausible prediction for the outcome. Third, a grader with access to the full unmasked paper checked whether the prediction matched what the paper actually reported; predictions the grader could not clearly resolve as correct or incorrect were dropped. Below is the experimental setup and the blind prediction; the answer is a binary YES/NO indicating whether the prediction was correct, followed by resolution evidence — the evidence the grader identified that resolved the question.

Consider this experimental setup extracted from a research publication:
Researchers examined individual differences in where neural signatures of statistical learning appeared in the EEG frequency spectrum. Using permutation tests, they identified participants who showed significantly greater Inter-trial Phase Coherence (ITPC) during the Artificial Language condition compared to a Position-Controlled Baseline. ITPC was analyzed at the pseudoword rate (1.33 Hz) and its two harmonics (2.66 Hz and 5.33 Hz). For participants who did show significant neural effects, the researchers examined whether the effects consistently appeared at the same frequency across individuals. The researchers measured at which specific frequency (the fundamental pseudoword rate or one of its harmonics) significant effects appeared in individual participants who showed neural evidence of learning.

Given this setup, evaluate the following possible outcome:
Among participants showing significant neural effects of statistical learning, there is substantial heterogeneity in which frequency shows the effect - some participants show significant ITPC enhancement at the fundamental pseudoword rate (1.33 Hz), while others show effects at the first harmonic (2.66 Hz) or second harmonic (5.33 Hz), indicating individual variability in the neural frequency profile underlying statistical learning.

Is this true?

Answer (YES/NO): YES